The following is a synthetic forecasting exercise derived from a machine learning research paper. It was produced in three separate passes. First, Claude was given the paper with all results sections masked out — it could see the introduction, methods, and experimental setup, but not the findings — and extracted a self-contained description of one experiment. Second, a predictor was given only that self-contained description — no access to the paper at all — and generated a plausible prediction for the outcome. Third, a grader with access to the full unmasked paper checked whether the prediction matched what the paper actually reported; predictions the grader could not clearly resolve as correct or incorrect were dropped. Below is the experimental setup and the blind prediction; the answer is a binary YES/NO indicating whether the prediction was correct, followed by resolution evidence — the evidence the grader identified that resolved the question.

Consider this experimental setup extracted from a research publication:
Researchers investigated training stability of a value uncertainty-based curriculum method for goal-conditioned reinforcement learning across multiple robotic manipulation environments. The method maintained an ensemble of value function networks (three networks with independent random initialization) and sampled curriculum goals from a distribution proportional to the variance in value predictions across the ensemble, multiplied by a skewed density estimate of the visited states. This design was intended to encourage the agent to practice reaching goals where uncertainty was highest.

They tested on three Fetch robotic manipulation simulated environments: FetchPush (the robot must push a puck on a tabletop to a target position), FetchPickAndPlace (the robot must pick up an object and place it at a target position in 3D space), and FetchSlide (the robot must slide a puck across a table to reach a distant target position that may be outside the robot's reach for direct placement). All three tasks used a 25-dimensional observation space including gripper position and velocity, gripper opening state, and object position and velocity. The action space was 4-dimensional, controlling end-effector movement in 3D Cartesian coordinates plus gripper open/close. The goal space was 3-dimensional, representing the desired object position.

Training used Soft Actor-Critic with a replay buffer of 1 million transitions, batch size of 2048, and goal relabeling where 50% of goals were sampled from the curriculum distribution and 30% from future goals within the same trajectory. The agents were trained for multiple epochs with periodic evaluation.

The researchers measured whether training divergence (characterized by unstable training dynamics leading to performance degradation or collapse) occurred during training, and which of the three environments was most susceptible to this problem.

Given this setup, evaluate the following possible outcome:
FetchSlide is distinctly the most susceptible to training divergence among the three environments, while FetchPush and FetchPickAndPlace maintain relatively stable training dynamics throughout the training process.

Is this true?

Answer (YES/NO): NO